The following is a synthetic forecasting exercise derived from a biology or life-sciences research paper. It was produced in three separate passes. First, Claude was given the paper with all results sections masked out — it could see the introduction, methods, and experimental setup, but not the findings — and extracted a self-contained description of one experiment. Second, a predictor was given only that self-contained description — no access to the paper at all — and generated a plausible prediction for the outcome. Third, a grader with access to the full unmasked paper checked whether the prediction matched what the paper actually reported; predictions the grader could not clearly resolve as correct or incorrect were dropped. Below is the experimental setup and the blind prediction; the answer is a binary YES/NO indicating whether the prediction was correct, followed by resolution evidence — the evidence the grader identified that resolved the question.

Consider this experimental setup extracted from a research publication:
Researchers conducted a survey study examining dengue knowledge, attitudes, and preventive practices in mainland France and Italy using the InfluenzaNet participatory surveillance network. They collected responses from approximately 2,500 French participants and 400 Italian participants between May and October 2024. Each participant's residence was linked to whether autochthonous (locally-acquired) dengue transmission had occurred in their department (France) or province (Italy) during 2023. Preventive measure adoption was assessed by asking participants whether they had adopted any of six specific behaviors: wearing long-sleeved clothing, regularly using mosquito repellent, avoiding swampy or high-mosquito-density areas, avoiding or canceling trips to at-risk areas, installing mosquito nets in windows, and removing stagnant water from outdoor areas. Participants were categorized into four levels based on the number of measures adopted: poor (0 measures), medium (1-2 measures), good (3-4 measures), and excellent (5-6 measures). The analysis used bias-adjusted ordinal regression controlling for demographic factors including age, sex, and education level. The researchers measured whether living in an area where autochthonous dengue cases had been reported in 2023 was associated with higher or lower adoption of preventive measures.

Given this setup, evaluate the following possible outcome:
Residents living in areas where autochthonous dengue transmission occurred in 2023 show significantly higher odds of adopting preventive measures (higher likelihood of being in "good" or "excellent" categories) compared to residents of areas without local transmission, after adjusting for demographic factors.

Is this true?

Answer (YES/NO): YES